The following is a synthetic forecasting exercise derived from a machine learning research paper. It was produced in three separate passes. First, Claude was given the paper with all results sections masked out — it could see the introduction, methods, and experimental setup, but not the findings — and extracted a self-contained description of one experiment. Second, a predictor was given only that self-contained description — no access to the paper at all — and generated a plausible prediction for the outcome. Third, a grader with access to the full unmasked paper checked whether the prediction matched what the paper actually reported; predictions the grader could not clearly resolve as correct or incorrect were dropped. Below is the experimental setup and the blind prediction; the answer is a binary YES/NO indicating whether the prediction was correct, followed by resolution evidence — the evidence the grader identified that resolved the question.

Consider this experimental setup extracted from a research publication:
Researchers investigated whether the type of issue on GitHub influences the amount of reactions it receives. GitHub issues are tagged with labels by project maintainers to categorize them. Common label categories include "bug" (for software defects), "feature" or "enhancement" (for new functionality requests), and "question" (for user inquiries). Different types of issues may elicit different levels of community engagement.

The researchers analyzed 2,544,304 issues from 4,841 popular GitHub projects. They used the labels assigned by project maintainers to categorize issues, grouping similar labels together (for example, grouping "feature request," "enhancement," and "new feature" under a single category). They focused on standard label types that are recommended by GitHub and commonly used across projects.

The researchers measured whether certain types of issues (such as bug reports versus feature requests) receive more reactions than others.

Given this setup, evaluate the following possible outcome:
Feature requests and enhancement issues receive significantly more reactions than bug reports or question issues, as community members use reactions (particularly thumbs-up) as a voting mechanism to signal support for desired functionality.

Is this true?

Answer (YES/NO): YES